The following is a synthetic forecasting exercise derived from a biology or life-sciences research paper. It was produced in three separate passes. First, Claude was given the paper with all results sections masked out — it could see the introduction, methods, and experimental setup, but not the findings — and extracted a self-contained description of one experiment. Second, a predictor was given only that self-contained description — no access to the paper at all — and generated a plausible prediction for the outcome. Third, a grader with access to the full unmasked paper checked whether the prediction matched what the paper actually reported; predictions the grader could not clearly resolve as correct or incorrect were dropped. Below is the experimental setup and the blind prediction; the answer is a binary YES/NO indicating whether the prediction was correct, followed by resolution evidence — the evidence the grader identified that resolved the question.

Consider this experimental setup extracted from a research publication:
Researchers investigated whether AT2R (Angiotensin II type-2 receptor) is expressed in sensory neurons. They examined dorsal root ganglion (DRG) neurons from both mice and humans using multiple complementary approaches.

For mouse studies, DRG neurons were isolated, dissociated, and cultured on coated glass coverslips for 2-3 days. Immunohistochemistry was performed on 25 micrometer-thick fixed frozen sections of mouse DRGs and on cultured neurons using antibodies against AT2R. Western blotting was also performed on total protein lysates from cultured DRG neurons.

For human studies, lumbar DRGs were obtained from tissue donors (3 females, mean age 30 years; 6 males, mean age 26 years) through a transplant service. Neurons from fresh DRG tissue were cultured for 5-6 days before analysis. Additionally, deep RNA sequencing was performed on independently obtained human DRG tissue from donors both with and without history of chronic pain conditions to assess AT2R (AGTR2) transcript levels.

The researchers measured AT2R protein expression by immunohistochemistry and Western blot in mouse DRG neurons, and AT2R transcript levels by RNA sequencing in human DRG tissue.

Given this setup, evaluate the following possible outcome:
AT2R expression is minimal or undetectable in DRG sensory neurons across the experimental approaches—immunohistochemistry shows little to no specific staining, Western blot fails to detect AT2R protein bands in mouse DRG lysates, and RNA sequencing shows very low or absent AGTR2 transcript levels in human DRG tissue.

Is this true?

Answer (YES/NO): NO